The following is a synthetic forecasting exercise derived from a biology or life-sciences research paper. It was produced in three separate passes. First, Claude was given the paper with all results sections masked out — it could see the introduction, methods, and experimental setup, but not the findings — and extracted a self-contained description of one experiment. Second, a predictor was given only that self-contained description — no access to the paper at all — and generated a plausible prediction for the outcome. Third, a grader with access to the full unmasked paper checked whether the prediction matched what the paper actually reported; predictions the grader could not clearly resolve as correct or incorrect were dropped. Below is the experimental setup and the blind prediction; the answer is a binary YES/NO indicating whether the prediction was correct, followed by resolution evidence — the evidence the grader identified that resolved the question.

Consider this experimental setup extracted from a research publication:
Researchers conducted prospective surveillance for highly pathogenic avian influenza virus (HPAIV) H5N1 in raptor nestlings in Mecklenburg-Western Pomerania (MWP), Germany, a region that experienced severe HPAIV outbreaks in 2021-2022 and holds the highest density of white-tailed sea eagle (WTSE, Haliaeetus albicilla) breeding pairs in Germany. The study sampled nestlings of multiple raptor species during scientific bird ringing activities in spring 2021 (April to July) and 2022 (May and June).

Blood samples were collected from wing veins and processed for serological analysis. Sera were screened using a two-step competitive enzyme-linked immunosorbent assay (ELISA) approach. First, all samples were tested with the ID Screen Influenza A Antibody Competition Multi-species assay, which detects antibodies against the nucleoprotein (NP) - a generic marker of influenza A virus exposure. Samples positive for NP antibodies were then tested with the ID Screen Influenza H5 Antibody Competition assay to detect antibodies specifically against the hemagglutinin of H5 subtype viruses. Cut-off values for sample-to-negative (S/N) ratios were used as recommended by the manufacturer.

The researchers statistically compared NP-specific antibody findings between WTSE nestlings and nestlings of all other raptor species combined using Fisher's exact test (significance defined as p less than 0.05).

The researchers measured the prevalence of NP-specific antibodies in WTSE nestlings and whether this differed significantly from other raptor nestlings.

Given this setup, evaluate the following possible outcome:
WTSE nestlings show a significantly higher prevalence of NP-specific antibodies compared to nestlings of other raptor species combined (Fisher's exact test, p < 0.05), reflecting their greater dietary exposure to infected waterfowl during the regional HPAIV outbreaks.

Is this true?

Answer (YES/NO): YES